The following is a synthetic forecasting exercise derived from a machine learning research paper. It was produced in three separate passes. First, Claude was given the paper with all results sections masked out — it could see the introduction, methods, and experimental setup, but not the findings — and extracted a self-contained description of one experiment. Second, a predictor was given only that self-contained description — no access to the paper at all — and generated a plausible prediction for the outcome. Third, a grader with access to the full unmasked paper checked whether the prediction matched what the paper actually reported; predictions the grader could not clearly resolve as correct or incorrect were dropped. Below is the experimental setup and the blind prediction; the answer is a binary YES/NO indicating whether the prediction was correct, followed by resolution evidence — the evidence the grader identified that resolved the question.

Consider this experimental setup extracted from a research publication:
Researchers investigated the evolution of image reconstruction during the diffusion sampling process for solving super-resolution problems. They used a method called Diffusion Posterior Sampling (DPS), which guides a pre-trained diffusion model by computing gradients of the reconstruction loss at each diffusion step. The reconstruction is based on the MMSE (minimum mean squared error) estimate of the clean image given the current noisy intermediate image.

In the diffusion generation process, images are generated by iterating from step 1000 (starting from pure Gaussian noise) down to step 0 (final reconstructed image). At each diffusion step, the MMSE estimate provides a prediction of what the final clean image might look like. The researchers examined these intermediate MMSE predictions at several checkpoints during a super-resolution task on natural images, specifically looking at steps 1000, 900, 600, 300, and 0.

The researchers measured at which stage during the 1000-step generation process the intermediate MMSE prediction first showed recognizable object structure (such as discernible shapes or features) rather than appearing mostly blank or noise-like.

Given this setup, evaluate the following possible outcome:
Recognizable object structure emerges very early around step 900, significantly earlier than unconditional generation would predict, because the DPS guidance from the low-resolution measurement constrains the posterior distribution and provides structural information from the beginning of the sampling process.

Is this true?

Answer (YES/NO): NO